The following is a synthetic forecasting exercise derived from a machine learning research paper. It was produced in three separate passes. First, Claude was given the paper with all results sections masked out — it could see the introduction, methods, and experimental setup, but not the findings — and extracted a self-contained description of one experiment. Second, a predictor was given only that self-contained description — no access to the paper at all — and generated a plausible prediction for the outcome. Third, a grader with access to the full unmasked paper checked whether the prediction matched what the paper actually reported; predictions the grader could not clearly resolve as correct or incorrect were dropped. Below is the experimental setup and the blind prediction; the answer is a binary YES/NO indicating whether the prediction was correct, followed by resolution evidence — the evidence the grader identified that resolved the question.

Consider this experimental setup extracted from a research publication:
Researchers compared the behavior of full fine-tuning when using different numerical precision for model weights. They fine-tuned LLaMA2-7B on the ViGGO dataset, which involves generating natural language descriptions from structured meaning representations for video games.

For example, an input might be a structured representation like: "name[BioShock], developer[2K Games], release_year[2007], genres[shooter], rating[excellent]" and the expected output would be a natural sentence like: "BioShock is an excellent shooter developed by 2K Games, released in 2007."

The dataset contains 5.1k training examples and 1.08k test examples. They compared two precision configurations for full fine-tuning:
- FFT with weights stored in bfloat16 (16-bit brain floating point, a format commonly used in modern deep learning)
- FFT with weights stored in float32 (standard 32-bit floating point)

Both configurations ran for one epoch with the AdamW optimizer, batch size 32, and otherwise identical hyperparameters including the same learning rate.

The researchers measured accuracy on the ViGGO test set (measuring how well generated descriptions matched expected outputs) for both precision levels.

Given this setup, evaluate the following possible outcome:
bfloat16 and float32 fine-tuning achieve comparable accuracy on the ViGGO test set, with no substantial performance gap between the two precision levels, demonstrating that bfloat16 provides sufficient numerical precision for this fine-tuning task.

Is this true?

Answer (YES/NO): NO